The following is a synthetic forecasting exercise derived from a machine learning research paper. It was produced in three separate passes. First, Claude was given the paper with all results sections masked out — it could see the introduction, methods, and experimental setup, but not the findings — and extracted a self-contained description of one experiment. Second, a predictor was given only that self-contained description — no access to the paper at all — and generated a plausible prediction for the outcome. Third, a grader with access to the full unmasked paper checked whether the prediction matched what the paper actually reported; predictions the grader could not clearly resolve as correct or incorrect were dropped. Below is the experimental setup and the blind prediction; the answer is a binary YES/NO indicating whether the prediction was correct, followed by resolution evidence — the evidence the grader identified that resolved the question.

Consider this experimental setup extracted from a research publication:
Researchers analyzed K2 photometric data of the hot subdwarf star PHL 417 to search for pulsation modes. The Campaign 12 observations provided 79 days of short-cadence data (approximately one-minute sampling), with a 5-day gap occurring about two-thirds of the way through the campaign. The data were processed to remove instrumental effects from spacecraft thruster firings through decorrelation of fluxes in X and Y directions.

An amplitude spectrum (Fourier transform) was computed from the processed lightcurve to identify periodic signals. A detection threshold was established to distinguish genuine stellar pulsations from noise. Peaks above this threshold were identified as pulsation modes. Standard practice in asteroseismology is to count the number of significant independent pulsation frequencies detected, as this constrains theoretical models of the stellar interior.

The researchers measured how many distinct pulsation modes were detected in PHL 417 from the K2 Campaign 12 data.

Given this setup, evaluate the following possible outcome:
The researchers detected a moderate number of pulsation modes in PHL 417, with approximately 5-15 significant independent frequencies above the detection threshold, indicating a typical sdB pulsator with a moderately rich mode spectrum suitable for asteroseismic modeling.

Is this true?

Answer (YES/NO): NO